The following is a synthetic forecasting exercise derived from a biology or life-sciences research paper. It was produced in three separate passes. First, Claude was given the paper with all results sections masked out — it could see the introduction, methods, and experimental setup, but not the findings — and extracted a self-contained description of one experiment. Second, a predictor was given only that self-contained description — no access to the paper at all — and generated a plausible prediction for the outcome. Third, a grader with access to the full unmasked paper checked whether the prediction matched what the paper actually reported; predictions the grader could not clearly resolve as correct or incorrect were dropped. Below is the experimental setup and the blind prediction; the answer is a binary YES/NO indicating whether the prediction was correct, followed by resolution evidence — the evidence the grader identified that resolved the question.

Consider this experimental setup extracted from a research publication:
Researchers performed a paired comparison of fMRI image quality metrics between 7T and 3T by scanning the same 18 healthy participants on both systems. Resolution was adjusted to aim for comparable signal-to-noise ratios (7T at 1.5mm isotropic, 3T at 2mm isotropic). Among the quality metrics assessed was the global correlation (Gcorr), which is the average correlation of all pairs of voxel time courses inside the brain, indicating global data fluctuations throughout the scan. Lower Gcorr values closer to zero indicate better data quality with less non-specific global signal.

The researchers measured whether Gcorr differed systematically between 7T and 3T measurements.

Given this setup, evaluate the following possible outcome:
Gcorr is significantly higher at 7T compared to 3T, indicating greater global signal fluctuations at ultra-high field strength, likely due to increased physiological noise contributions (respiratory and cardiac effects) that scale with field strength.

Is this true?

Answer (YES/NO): NO